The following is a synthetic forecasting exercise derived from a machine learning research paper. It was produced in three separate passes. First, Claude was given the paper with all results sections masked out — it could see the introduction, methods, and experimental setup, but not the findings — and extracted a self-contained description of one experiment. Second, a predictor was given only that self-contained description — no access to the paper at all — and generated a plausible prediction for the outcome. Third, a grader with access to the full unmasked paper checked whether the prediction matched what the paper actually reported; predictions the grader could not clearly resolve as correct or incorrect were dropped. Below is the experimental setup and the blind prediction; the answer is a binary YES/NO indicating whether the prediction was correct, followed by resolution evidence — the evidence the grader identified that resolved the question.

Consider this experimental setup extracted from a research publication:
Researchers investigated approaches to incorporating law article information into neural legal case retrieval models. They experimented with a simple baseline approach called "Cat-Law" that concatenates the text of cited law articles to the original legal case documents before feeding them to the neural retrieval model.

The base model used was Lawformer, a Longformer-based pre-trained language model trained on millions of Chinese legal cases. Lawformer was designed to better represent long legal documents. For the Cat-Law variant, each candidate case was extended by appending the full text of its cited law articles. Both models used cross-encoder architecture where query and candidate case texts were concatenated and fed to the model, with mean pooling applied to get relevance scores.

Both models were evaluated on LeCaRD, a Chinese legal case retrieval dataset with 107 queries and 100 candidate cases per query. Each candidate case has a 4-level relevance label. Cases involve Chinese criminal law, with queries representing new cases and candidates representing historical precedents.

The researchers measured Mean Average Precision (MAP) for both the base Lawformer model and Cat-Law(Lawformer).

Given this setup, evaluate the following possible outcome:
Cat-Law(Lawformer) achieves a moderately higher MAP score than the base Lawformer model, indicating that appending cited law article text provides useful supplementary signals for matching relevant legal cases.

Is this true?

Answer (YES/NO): NO